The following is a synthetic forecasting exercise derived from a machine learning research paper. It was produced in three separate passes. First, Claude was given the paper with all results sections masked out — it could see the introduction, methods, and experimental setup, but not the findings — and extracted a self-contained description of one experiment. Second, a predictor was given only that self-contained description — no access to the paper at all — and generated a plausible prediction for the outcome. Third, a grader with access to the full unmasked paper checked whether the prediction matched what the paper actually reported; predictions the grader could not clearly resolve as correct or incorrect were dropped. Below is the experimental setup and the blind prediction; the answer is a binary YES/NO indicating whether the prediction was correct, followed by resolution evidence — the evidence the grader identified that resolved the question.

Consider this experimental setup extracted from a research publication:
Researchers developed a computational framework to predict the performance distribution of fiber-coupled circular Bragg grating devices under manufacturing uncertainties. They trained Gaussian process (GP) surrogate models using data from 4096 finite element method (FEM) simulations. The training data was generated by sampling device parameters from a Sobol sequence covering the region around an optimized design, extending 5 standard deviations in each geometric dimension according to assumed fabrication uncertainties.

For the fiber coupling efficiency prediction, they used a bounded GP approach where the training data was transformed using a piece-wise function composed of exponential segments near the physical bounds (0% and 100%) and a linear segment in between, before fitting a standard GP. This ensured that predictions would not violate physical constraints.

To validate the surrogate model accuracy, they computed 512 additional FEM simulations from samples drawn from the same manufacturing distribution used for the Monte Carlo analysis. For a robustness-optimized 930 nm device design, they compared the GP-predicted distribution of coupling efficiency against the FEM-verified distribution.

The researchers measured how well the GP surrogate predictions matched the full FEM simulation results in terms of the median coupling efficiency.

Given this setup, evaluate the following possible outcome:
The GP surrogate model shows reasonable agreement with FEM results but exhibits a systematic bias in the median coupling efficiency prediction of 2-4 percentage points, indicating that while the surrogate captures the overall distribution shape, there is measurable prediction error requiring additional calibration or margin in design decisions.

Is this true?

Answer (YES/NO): NO